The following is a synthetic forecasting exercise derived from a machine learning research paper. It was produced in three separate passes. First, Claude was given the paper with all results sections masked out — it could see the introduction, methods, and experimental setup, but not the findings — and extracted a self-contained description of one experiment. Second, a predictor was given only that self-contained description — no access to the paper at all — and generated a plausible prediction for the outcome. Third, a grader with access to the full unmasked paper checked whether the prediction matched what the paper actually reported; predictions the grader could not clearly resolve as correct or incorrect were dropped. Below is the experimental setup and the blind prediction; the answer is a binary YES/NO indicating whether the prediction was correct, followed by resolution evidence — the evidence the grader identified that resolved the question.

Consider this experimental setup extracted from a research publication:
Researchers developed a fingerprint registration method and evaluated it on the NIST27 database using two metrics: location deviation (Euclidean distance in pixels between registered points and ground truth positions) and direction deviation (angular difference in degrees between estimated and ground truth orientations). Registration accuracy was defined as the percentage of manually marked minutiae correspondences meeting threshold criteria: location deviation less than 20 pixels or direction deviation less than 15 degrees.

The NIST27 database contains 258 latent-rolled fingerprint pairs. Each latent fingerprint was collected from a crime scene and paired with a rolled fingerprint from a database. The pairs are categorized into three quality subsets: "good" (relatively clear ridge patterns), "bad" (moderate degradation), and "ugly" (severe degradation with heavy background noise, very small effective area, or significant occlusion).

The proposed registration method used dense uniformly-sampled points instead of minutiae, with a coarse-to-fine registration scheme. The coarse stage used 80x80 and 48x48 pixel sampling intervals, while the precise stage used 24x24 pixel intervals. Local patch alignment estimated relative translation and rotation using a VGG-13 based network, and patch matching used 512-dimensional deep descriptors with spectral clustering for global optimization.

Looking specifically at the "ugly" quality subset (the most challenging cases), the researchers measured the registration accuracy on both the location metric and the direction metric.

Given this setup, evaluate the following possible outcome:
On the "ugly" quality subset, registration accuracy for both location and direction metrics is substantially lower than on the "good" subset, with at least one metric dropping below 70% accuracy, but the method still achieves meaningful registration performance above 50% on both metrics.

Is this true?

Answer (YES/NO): NO